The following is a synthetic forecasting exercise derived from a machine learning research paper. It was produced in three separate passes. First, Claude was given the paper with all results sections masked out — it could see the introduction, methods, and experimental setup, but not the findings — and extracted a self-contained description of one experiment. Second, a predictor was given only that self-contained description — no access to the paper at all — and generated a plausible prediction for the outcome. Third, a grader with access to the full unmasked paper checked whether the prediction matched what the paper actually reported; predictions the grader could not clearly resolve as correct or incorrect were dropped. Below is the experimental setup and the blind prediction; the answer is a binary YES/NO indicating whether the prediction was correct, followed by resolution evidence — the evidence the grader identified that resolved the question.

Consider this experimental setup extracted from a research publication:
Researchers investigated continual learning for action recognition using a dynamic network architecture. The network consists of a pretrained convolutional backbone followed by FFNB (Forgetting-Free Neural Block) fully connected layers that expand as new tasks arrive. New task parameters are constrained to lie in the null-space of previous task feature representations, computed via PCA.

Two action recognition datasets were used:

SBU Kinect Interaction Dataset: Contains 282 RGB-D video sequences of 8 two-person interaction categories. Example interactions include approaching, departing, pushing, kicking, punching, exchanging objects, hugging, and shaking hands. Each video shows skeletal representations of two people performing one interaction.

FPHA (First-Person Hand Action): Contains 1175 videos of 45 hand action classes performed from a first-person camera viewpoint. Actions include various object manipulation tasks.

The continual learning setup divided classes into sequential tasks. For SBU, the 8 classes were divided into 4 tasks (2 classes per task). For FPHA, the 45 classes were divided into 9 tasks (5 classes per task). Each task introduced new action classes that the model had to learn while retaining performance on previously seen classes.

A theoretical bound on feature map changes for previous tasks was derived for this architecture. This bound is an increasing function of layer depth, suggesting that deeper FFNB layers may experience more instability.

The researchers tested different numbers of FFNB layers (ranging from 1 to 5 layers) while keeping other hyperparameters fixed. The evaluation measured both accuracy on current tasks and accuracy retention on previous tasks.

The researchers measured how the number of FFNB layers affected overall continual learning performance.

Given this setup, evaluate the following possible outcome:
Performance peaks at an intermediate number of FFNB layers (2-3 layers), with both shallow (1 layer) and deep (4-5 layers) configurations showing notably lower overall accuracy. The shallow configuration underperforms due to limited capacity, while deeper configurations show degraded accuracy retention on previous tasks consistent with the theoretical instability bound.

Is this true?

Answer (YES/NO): NO